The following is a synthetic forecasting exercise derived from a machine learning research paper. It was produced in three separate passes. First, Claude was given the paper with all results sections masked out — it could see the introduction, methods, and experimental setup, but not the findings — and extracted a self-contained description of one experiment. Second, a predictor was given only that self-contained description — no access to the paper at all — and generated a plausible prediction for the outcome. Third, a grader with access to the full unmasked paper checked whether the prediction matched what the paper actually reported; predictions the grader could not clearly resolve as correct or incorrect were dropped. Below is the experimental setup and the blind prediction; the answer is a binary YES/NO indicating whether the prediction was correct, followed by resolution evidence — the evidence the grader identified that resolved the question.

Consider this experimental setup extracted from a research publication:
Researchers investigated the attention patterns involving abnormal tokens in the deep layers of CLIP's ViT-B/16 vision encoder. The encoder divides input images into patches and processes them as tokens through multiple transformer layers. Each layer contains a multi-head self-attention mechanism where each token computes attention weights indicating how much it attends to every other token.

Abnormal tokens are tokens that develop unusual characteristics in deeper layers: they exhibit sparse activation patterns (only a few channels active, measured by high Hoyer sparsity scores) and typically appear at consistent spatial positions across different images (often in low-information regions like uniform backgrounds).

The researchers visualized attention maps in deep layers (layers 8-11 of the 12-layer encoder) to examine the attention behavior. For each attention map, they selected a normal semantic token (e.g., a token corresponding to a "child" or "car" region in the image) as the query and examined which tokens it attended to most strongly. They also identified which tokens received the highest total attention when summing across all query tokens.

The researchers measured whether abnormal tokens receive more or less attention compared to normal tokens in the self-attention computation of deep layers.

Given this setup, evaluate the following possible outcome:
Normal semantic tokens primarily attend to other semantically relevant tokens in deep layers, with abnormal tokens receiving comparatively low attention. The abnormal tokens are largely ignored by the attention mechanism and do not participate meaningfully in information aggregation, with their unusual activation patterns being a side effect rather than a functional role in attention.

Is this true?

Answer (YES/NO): NO